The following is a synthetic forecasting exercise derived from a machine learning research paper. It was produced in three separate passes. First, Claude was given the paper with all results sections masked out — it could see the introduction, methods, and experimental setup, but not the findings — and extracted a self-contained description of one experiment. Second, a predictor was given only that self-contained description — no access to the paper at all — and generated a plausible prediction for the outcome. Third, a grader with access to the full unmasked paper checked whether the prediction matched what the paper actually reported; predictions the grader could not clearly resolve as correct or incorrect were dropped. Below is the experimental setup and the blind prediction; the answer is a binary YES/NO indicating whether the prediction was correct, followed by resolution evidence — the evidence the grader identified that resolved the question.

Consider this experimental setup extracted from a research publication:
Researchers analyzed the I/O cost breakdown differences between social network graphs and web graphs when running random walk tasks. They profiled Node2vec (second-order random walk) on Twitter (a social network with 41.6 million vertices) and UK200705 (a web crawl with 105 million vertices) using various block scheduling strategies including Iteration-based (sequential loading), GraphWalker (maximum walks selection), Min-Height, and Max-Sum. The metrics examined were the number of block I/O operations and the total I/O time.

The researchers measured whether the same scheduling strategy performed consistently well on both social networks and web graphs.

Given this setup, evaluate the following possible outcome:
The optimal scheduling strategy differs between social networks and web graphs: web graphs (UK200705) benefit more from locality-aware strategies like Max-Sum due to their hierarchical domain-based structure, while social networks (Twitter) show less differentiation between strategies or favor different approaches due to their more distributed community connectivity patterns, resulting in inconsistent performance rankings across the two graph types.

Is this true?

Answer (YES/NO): NO